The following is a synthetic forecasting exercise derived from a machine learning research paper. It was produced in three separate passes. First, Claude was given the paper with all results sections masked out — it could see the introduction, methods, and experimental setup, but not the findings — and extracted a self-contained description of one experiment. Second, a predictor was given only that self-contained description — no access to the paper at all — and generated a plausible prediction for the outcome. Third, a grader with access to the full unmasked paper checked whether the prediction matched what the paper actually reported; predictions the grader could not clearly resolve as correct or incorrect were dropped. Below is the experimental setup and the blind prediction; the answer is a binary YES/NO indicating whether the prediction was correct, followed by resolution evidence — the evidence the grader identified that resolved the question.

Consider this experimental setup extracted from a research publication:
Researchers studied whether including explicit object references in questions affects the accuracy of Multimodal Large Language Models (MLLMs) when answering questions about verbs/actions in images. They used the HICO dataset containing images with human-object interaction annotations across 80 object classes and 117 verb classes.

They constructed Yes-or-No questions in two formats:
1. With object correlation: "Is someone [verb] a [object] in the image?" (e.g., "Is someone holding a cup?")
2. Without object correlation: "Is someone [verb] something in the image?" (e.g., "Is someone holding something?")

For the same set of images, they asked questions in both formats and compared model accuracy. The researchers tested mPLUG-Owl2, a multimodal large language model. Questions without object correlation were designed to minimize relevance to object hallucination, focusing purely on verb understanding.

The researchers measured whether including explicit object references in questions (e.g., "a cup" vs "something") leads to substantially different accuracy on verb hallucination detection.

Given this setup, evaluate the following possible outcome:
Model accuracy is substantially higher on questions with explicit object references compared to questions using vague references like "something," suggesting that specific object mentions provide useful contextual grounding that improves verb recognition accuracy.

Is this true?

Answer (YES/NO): NO